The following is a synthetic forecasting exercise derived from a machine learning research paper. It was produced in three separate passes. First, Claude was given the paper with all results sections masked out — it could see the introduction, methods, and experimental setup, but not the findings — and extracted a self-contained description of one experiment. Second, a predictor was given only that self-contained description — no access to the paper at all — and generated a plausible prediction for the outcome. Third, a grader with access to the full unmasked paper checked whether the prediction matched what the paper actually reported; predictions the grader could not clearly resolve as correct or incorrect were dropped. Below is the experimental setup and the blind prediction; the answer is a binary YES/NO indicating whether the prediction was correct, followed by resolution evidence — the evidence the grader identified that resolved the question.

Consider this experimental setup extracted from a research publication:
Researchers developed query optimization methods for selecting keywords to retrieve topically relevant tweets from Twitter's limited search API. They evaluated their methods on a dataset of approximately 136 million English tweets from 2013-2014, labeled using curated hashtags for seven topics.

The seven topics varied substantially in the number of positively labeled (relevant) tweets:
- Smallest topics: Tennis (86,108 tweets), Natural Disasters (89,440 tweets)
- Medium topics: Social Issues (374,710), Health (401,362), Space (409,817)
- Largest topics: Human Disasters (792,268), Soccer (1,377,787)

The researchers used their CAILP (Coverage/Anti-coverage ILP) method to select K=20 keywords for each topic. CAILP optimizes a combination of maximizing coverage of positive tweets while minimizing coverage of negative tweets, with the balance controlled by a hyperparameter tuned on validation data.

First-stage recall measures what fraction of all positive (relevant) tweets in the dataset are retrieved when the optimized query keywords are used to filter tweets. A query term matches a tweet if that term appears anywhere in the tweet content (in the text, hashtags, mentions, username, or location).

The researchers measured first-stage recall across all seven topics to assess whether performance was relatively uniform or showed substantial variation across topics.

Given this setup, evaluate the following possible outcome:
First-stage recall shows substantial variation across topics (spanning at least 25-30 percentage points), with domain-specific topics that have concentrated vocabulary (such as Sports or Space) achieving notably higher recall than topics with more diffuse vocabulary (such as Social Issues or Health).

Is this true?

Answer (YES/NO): NO